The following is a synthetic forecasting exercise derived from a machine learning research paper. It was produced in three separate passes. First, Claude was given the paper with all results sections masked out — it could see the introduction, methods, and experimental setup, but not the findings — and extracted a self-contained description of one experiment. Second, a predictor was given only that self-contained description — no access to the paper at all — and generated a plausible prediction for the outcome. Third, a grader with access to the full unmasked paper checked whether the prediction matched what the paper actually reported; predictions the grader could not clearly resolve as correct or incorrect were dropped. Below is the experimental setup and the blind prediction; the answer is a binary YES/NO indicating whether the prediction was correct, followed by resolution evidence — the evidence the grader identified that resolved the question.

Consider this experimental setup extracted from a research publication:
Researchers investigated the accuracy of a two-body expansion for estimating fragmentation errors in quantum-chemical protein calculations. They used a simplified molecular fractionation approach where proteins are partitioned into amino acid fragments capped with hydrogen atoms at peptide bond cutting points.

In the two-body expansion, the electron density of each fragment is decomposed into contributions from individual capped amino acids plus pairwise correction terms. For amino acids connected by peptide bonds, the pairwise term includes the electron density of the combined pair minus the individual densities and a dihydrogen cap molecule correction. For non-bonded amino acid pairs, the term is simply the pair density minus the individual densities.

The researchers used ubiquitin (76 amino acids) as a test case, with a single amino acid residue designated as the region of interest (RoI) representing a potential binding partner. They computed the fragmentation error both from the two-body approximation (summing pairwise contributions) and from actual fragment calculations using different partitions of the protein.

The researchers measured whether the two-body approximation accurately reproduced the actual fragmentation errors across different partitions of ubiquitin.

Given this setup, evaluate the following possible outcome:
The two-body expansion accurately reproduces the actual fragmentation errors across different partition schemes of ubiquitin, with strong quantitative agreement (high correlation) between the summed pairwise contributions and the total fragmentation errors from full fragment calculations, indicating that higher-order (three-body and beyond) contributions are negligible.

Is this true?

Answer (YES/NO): NO